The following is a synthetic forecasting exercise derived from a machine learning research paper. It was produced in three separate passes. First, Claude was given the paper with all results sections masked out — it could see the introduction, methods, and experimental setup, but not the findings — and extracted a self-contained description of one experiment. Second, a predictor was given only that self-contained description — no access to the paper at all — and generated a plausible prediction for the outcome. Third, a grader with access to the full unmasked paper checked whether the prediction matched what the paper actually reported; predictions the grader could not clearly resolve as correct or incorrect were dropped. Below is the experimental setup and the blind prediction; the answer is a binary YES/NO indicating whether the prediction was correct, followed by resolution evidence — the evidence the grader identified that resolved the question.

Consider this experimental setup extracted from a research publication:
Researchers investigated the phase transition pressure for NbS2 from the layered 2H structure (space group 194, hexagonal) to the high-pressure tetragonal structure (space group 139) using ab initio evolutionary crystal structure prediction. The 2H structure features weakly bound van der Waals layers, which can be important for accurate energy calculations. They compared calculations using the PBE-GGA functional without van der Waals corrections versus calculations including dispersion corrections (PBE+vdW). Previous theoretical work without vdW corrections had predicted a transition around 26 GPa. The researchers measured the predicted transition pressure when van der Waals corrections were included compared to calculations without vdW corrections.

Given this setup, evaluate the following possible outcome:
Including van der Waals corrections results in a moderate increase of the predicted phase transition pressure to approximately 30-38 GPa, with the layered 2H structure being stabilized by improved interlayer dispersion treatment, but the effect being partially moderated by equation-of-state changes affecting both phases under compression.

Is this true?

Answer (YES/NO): YES